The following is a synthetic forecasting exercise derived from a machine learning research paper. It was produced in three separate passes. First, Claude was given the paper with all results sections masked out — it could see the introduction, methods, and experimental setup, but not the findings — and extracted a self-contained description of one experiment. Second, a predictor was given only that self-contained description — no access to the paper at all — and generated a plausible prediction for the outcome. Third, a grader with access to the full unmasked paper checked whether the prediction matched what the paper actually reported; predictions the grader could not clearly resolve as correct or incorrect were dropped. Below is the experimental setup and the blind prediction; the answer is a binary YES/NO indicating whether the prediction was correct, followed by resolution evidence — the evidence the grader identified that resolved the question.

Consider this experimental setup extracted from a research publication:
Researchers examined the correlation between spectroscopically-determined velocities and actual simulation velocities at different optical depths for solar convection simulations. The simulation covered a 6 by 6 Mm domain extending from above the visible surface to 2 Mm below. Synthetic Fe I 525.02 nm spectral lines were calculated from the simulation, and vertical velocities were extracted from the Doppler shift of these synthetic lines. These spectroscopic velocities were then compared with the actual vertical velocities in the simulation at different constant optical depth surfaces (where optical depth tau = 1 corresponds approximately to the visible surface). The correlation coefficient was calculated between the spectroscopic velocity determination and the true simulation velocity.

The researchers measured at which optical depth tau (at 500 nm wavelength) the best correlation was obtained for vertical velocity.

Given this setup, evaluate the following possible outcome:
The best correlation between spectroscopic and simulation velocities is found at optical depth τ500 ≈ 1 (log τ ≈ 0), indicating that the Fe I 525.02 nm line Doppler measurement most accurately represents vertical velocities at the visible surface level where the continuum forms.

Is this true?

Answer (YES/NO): NO